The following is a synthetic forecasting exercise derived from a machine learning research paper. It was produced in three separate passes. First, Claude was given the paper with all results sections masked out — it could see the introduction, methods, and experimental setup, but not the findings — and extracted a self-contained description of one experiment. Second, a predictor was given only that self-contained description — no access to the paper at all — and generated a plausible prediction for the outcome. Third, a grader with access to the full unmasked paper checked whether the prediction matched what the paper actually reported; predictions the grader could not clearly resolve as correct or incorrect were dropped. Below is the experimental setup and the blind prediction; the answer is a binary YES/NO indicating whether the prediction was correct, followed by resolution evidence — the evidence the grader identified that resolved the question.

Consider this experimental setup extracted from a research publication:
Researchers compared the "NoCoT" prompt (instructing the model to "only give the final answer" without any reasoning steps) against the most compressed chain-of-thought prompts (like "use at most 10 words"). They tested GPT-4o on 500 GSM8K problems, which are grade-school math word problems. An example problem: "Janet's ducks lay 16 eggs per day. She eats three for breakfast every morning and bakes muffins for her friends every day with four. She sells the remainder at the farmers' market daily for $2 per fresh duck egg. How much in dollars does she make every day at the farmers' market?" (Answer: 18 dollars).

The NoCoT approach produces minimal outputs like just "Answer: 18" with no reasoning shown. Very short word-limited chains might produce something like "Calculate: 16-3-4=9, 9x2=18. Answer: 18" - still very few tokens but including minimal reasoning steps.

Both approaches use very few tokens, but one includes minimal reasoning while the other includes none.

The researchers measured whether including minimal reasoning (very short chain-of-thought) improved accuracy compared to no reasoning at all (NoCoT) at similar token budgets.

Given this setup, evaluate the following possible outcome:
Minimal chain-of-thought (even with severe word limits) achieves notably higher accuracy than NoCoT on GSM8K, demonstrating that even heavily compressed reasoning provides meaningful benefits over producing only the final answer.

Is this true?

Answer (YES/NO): NO